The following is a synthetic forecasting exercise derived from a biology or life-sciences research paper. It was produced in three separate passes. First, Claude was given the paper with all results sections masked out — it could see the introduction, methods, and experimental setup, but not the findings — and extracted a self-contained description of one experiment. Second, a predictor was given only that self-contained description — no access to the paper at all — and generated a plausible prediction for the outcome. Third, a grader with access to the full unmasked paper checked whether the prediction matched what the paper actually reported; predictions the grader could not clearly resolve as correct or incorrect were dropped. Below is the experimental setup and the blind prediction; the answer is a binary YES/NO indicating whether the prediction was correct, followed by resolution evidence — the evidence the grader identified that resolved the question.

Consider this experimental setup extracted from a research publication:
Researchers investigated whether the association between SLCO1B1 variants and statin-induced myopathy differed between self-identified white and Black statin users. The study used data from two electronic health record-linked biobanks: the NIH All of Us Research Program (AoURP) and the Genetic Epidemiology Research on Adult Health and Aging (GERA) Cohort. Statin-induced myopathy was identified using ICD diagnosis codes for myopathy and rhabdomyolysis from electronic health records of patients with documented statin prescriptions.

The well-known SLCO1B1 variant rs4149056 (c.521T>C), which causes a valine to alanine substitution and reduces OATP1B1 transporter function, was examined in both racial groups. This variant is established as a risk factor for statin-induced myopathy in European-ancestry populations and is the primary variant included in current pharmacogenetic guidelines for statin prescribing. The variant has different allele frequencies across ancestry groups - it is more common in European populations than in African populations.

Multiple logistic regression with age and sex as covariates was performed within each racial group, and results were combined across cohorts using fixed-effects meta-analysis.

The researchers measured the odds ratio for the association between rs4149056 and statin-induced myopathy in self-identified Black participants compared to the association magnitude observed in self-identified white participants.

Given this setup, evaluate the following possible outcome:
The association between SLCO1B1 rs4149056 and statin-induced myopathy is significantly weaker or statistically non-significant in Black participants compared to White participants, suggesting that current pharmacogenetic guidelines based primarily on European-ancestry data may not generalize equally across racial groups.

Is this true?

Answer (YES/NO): NO